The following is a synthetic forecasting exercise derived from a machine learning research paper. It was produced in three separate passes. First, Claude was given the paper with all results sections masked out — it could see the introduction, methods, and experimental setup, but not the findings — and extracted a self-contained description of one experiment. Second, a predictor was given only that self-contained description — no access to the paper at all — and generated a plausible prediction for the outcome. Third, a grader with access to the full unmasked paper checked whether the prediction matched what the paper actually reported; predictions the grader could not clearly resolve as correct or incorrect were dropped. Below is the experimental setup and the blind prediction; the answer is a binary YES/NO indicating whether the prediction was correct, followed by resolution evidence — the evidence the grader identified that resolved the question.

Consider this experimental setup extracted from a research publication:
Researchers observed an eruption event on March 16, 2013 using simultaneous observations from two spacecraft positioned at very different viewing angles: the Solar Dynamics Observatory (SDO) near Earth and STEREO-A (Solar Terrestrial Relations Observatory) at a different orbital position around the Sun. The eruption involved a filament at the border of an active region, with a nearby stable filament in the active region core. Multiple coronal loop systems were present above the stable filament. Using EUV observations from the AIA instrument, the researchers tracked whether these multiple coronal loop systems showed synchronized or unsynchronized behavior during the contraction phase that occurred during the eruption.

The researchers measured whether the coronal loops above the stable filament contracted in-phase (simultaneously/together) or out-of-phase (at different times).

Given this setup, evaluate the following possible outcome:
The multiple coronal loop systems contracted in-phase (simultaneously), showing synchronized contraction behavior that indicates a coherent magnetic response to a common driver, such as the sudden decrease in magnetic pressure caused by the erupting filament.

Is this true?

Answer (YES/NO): YES